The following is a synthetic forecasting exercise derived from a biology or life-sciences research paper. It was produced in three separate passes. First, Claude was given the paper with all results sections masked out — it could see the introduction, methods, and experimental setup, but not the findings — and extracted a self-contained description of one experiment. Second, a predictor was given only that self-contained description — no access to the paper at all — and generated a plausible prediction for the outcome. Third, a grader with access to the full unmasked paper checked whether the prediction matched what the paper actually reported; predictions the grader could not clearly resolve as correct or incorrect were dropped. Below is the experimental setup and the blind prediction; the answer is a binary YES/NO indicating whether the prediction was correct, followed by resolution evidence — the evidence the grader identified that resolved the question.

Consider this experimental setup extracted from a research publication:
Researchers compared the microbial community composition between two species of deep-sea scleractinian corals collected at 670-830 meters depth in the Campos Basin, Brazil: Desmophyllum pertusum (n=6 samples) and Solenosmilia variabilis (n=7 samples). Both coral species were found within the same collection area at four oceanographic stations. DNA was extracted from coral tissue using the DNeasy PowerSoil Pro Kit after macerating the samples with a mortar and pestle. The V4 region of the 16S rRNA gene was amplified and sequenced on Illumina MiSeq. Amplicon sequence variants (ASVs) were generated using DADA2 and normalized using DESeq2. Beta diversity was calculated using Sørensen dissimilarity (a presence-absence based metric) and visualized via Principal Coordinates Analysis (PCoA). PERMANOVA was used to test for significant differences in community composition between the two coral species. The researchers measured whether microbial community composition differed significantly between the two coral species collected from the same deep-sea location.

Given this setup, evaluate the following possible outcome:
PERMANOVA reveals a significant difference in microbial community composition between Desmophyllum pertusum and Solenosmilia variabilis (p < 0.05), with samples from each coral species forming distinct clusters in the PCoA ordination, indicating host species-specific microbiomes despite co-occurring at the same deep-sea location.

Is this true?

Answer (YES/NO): NO